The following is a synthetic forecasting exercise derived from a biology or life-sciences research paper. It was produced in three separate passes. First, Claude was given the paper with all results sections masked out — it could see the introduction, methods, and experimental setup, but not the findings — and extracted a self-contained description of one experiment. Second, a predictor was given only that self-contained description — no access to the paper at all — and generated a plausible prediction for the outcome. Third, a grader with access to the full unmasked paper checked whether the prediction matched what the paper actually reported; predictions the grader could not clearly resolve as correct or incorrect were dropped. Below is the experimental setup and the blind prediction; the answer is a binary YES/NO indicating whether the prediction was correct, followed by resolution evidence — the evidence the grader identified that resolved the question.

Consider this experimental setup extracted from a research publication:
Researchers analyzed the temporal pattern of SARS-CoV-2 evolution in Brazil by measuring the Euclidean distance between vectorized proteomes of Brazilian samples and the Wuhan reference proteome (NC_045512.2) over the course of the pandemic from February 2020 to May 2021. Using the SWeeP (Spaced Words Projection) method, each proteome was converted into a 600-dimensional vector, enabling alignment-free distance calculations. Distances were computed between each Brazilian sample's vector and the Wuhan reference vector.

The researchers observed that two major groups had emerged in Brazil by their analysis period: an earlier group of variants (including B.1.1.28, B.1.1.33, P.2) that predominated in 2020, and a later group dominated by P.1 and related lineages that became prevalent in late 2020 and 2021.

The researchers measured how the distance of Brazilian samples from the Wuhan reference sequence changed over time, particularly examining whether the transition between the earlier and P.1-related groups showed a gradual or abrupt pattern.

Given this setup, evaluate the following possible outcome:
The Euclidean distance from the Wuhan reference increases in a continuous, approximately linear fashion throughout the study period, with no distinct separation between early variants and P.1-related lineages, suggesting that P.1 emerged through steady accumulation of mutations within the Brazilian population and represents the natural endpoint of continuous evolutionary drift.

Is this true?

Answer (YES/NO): NO